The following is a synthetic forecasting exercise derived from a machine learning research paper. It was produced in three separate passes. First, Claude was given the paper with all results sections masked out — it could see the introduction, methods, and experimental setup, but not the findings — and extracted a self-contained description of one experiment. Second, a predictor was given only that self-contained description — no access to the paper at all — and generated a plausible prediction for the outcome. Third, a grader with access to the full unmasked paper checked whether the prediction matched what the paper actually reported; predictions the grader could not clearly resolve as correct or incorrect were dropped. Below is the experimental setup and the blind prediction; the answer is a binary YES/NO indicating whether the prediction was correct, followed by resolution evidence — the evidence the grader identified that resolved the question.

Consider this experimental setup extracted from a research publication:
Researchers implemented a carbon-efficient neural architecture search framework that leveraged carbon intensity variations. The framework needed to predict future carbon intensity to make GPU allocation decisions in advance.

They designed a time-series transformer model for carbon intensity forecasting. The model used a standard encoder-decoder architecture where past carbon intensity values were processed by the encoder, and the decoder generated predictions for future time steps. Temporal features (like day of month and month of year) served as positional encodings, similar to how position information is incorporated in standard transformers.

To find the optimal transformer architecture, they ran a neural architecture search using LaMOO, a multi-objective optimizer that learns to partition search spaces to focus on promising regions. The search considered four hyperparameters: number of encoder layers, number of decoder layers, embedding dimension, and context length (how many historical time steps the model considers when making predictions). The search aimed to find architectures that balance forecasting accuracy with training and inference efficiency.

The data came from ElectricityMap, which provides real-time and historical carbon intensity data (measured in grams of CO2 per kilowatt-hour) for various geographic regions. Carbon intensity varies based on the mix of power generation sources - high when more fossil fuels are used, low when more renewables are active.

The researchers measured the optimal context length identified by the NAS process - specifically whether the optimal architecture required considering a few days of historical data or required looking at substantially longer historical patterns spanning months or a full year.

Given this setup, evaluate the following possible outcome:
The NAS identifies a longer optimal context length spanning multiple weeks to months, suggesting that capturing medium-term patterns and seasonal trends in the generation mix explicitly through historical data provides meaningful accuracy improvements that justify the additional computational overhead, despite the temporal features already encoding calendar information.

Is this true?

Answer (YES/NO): NO